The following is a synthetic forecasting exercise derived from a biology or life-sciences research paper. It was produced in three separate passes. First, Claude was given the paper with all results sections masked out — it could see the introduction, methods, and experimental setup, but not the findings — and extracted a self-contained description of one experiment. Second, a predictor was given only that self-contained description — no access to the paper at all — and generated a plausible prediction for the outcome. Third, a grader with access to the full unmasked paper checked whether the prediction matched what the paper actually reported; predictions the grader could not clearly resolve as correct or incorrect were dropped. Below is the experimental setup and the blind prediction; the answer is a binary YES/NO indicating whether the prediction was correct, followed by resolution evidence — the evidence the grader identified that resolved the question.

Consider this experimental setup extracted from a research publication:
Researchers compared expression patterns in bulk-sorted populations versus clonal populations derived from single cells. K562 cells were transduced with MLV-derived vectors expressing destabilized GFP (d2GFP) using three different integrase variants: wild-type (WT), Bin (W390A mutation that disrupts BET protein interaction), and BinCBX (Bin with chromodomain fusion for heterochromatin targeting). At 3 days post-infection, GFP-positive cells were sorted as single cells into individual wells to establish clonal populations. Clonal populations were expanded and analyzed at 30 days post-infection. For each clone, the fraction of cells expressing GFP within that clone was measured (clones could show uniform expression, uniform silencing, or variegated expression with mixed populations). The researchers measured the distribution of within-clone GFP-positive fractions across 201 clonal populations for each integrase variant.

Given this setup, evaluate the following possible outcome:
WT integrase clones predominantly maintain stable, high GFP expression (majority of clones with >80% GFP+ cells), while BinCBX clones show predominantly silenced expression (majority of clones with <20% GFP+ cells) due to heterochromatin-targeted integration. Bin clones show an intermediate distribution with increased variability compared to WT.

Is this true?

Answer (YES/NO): NO